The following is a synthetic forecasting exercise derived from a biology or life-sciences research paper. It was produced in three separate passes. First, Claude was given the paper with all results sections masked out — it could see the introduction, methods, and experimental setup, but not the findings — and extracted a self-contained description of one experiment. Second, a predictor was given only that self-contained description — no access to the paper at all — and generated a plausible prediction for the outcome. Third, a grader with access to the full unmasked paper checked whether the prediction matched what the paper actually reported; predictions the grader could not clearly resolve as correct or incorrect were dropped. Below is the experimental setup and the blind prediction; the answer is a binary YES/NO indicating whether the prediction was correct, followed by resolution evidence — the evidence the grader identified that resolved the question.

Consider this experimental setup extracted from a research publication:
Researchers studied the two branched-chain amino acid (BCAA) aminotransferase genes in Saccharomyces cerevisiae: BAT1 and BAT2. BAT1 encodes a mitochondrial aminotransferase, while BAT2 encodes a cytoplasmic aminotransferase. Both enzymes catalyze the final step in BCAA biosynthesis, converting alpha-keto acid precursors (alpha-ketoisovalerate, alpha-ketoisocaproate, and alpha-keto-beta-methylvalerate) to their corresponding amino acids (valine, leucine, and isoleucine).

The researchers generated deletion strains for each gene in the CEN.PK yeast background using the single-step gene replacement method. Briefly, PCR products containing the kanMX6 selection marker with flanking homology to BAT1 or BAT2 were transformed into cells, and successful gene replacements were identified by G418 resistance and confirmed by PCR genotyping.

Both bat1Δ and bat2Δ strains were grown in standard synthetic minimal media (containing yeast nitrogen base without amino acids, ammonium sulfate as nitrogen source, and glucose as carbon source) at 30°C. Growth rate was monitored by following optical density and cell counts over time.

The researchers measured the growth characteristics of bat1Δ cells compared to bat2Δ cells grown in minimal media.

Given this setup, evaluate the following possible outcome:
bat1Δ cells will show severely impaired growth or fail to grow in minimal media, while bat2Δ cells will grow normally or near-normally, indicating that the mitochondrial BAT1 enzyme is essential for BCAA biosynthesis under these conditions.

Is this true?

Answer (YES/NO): YES